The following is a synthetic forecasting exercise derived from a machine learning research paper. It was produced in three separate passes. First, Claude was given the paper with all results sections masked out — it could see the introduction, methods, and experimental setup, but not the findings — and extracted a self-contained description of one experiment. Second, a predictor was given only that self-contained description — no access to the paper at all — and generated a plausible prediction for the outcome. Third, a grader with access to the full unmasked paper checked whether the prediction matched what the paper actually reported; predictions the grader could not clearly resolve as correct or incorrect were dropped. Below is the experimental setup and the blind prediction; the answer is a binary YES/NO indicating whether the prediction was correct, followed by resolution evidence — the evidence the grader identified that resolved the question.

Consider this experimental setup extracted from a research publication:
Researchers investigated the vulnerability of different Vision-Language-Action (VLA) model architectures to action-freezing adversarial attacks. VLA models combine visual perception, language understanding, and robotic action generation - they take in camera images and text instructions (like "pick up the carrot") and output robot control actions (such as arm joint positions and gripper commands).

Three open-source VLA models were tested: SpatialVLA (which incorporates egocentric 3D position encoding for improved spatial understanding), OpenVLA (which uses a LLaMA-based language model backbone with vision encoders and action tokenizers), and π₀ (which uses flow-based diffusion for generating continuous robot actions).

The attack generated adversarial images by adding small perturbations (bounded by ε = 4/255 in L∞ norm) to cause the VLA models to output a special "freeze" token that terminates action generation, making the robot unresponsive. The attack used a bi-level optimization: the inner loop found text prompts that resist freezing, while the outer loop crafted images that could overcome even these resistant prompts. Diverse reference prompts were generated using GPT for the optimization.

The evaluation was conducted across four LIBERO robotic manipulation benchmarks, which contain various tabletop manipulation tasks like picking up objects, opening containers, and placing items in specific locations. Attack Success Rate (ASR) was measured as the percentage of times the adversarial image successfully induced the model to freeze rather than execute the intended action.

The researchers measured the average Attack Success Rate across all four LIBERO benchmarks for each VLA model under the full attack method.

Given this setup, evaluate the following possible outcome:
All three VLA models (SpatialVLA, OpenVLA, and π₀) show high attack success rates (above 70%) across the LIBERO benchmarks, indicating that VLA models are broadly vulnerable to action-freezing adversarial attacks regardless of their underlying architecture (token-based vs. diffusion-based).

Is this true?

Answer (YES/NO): NO